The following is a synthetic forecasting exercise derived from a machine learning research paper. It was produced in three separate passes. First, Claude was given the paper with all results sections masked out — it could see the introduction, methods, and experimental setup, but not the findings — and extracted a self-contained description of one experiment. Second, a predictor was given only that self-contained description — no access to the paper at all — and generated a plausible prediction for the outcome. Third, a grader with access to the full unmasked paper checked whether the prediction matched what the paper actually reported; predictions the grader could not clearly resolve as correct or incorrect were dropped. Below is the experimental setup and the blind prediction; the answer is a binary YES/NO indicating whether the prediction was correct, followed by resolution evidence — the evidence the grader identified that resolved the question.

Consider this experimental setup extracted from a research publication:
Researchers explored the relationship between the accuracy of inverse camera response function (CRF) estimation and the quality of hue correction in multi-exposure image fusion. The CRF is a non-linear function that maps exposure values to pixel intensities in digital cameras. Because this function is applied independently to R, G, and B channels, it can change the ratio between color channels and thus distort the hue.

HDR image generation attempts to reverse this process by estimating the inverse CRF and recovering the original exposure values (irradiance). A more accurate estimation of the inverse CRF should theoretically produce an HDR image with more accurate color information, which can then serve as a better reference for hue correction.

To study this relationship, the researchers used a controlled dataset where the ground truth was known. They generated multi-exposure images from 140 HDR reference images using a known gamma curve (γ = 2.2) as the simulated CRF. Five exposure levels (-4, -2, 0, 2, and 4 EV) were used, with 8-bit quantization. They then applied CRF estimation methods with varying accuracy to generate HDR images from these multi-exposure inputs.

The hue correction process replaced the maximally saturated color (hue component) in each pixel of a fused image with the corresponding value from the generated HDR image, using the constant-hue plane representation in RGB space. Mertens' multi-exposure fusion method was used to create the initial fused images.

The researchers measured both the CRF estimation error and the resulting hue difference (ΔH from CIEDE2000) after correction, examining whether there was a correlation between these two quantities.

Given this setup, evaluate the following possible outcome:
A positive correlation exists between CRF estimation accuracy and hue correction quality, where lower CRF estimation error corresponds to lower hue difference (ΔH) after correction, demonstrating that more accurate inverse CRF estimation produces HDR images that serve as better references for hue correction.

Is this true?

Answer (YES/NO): YES